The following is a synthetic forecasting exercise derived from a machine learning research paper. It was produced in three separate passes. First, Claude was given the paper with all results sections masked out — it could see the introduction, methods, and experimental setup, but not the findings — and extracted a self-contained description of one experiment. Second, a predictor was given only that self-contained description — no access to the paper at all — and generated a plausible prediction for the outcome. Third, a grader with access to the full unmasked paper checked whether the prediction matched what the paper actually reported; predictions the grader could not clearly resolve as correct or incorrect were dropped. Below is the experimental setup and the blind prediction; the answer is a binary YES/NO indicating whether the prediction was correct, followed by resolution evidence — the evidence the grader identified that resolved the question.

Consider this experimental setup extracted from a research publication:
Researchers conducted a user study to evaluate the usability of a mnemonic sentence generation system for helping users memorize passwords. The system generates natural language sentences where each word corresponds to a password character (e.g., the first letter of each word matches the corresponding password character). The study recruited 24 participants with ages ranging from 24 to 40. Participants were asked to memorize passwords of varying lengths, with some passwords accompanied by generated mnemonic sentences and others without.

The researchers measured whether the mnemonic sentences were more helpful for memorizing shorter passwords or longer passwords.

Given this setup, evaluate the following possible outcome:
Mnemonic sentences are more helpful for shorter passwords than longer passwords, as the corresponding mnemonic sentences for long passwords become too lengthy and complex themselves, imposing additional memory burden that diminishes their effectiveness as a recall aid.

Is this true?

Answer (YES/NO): NO